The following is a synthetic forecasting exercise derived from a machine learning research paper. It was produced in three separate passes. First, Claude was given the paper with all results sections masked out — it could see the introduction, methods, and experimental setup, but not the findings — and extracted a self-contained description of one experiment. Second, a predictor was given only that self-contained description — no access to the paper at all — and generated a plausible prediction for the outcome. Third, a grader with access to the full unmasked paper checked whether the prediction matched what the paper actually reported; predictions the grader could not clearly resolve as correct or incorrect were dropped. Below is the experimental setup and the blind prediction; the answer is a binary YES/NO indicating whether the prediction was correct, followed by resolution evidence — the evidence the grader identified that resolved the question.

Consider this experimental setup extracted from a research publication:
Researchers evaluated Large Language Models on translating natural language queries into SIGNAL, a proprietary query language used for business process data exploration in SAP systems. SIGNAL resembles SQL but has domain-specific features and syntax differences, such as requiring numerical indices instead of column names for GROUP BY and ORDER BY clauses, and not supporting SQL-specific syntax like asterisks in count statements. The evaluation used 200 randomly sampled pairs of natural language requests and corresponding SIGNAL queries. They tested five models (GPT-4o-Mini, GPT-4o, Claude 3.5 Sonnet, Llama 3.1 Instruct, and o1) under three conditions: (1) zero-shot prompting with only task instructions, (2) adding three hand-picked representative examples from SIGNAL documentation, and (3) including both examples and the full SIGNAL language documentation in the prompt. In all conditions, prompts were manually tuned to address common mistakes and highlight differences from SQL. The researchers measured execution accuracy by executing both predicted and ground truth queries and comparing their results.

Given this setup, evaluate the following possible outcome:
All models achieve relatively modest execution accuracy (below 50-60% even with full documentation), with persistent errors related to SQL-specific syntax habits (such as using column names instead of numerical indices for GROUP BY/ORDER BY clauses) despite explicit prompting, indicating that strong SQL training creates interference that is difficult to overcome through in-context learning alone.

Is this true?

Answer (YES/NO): YES